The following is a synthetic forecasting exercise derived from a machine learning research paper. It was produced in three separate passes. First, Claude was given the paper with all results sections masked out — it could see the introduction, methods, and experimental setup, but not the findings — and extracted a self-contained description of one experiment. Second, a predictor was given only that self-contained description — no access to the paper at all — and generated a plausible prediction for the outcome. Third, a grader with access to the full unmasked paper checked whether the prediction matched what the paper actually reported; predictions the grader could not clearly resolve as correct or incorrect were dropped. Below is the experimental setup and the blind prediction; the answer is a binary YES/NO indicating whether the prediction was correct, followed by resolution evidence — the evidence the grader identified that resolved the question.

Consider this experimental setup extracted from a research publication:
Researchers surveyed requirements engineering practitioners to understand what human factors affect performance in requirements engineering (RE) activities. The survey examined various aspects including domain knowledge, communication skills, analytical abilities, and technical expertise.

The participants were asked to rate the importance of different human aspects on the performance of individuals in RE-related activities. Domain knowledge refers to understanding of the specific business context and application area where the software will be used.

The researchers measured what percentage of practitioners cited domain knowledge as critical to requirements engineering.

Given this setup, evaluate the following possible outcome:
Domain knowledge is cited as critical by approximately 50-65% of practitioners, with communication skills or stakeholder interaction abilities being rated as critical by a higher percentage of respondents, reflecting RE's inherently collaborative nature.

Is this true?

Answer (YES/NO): NO